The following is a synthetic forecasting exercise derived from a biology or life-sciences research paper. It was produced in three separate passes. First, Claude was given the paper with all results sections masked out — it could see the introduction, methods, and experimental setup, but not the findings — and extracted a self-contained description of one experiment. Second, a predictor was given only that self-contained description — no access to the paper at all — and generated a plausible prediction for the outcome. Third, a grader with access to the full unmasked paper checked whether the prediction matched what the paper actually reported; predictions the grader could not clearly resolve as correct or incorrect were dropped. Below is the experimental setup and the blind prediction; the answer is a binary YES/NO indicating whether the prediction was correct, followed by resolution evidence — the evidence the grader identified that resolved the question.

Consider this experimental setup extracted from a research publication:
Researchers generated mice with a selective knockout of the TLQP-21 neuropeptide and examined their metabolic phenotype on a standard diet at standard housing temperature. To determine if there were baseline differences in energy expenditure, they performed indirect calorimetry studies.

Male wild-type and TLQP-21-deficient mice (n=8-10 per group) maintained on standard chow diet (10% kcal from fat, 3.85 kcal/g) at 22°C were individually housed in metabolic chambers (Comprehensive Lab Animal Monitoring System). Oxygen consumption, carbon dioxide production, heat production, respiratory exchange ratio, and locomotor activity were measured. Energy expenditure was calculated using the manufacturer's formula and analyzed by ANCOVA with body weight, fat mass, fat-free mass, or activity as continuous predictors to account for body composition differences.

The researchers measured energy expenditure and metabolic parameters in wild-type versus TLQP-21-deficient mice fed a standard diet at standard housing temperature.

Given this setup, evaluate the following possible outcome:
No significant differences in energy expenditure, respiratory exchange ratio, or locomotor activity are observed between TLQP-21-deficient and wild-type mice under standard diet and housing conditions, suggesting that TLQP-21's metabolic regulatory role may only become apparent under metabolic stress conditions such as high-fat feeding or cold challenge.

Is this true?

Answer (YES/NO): YES